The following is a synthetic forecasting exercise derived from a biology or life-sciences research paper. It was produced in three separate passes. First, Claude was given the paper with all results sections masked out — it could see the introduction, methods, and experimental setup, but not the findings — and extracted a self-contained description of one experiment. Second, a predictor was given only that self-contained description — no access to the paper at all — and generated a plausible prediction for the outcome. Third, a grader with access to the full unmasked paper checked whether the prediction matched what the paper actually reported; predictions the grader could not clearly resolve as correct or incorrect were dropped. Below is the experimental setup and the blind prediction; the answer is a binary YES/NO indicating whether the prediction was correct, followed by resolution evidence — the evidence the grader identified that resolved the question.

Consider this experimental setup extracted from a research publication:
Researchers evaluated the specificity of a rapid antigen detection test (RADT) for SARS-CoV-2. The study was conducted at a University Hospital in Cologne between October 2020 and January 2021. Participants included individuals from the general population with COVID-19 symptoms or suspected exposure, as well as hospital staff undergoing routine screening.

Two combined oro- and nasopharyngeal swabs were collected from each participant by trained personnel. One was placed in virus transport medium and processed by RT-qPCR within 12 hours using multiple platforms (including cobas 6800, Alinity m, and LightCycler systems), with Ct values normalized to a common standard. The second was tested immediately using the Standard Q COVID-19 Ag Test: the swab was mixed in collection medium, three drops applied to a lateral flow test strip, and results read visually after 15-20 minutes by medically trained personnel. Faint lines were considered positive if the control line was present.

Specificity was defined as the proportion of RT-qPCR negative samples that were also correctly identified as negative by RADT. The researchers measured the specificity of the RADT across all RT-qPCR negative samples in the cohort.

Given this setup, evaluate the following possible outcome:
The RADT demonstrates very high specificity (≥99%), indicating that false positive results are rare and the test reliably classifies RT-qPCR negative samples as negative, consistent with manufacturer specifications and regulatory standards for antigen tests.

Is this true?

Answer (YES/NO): YES